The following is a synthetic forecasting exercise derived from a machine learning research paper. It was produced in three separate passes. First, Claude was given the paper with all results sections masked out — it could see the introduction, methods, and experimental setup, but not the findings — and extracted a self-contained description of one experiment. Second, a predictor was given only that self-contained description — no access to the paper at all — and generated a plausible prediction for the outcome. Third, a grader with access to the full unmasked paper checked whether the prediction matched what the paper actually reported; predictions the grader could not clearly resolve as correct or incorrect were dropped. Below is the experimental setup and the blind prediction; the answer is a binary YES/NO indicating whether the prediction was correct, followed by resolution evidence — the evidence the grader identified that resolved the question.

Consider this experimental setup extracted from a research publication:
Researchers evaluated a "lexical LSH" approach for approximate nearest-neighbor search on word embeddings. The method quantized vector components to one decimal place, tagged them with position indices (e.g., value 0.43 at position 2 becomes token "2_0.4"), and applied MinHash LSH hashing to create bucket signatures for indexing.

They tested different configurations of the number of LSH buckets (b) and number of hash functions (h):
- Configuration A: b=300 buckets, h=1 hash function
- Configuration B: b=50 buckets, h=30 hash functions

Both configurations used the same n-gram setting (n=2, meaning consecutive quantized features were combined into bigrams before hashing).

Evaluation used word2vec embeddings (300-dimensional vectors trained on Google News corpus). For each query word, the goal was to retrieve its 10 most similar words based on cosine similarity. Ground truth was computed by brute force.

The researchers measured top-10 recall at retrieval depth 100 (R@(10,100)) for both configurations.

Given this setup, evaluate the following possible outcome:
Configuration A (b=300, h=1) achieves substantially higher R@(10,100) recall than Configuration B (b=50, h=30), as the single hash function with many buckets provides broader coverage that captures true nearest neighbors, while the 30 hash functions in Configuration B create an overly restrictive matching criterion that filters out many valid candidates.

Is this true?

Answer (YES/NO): NO